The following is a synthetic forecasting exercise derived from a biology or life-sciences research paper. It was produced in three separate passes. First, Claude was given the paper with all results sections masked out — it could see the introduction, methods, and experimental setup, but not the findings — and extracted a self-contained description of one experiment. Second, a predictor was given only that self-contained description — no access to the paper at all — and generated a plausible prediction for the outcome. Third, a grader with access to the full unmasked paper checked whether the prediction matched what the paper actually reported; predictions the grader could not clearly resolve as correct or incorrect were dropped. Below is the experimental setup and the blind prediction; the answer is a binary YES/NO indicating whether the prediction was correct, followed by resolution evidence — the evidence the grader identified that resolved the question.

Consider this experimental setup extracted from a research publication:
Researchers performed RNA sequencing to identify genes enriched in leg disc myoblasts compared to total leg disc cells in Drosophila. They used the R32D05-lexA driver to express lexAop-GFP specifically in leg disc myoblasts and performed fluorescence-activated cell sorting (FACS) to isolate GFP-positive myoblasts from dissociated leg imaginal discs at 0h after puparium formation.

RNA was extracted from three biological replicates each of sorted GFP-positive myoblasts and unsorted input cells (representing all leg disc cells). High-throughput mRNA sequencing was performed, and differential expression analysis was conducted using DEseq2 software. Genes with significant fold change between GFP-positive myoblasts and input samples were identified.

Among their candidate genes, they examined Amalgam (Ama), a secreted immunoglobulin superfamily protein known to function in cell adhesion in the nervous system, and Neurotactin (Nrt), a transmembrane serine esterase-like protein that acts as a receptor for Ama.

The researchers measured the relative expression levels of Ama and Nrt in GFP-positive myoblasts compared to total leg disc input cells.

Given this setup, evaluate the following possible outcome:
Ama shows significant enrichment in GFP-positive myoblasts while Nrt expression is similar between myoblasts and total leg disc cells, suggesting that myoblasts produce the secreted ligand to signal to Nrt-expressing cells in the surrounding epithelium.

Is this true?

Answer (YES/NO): NO